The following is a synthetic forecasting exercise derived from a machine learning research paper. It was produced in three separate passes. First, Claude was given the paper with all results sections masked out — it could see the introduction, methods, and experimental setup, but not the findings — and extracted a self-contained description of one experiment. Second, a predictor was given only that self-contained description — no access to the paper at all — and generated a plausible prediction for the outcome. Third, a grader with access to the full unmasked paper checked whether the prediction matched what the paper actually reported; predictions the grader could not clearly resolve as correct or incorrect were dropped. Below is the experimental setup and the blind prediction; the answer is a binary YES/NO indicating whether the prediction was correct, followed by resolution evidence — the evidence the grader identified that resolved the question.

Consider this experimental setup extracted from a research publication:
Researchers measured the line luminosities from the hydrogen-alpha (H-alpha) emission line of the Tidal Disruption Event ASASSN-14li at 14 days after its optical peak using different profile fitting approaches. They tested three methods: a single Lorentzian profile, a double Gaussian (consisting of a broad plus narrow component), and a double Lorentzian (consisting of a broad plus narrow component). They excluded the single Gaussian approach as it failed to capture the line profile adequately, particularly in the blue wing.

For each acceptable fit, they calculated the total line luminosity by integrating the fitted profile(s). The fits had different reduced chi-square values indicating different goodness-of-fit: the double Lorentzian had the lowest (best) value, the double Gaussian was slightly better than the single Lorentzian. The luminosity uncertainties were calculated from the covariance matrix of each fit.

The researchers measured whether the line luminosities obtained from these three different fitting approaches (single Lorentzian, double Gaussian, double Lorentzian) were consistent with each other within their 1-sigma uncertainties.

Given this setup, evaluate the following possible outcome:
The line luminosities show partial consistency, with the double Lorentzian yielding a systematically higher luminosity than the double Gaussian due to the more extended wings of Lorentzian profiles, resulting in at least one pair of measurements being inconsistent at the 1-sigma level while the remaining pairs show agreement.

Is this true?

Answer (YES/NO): NO